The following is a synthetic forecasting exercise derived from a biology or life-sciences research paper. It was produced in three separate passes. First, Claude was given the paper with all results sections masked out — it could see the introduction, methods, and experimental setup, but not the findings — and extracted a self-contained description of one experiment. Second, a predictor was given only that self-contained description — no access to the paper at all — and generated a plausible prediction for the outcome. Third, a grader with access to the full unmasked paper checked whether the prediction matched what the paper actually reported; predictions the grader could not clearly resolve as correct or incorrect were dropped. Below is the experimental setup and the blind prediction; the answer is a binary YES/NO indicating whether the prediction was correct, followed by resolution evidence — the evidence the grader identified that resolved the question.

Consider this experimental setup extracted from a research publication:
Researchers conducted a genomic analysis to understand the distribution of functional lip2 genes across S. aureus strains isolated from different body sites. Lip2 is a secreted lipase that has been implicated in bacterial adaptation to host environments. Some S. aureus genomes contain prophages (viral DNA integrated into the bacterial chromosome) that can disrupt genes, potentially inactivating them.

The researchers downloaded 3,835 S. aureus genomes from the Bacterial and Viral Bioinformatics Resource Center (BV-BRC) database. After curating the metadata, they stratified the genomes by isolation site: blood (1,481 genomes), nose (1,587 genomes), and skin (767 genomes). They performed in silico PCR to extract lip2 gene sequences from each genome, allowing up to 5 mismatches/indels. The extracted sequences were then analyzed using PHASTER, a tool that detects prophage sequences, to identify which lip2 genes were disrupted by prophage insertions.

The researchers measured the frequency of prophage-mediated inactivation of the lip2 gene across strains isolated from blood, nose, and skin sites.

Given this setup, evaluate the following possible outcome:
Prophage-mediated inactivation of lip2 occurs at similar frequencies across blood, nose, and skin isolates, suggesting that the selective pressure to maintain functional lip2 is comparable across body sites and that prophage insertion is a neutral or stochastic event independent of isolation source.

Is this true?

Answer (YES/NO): NO